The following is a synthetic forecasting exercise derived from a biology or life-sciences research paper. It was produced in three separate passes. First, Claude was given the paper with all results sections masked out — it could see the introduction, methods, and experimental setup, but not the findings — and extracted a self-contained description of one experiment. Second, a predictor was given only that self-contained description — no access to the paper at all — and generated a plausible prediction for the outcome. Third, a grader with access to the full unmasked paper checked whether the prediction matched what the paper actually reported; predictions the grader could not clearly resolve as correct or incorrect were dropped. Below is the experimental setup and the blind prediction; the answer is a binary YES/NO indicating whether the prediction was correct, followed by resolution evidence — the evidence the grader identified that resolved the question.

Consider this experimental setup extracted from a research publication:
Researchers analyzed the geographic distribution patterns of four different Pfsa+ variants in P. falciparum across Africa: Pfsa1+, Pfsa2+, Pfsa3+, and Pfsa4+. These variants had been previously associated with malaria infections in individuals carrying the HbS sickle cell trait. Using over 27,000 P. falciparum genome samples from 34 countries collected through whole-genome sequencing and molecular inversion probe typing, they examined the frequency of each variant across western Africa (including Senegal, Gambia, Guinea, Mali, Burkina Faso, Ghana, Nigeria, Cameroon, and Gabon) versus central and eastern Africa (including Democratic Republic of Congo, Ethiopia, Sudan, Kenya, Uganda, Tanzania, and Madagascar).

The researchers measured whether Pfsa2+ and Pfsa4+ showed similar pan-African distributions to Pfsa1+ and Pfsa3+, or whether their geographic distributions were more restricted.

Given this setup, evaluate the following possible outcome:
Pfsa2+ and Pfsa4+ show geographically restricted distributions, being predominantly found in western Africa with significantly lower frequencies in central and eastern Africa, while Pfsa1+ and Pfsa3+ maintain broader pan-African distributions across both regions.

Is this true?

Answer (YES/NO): NO